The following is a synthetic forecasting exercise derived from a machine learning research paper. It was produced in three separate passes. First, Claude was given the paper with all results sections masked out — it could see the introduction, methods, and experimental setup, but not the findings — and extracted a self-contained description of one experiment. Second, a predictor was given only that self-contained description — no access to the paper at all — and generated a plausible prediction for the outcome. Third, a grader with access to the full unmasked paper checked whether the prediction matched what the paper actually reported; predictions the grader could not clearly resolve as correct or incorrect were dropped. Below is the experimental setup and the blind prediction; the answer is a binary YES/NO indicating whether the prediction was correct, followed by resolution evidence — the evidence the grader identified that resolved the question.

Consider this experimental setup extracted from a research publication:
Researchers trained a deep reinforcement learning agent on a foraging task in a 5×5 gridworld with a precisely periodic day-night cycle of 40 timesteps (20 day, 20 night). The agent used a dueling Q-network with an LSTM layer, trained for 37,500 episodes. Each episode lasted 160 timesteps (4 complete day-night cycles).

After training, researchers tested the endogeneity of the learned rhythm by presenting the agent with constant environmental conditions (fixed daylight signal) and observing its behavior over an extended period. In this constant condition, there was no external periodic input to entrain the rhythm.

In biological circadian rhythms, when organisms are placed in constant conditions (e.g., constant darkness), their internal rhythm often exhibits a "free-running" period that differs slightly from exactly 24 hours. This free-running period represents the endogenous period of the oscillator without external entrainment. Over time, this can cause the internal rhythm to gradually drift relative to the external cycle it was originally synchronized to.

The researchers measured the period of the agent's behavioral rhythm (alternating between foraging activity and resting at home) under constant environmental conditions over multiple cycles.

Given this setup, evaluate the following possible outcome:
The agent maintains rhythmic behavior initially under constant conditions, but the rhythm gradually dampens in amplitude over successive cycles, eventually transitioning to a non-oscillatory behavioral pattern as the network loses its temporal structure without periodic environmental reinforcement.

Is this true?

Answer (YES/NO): NO